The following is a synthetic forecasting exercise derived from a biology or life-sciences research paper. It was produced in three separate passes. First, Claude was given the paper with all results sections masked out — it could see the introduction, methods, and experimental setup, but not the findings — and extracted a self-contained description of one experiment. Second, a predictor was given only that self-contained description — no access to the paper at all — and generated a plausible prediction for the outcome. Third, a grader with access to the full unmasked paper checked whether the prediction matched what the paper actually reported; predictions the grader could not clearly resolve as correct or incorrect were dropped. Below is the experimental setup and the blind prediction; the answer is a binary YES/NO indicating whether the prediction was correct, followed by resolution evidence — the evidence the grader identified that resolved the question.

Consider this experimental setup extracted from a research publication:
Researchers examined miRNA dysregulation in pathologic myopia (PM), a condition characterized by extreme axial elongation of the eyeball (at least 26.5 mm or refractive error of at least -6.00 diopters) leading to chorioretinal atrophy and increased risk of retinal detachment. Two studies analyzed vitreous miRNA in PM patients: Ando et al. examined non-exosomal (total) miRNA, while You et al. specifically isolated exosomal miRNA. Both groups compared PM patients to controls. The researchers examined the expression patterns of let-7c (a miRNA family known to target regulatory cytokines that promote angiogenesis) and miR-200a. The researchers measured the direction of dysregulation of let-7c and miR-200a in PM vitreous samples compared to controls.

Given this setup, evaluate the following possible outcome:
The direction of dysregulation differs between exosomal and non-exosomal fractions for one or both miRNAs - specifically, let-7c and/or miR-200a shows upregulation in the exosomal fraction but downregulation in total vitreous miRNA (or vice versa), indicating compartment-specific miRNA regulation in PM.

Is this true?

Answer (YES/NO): NO